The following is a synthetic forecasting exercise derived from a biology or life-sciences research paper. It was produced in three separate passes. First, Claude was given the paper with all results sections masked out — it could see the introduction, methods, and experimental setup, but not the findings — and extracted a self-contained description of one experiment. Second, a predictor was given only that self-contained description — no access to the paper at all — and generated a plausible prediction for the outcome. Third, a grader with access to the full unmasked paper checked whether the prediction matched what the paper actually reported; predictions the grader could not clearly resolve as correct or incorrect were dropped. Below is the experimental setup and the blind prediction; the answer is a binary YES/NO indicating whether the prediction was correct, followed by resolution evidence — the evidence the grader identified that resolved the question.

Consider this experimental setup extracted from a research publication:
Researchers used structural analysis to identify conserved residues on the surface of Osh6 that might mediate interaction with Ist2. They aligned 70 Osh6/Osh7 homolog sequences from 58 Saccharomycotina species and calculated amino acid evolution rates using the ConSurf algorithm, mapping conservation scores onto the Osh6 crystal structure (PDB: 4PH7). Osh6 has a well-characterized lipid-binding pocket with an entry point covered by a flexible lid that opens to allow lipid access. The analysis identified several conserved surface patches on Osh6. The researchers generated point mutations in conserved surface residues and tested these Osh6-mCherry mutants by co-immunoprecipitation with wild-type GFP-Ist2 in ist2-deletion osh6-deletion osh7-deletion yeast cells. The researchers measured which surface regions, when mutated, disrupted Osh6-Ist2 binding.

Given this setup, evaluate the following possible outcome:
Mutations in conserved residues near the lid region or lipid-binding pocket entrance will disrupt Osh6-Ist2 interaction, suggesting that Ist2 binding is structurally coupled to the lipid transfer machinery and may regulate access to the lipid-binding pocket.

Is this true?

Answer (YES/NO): NO